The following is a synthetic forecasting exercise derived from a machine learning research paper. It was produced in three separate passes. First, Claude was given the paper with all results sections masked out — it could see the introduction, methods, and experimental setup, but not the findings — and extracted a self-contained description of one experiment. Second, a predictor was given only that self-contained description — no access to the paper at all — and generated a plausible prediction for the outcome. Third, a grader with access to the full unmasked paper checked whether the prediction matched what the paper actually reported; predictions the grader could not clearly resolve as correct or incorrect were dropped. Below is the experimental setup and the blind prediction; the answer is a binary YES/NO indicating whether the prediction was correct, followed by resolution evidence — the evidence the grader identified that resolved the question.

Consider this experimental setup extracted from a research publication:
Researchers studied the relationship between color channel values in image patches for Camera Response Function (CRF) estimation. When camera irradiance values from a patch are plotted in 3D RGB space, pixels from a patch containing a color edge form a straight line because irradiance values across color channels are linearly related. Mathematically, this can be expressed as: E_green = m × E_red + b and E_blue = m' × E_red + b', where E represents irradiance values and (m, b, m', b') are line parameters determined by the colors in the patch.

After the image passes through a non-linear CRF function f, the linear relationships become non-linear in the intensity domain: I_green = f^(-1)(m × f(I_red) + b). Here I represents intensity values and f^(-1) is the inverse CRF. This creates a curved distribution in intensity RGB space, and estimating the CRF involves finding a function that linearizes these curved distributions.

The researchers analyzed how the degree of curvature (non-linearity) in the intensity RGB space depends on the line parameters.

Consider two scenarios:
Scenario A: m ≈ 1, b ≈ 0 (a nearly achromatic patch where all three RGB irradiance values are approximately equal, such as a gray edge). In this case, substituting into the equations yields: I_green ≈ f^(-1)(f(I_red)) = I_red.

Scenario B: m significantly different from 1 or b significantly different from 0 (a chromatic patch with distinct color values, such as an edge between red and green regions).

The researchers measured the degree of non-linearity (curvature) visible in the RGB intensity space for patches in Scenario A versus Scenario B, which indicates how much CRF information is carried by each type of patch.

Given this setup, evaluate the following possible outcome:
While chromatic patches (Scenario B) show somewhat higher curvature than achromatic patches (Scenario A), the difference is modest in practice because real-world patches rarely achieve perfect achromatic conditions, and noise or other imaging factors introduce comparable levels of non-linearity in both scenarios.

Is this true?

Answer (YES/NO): NO